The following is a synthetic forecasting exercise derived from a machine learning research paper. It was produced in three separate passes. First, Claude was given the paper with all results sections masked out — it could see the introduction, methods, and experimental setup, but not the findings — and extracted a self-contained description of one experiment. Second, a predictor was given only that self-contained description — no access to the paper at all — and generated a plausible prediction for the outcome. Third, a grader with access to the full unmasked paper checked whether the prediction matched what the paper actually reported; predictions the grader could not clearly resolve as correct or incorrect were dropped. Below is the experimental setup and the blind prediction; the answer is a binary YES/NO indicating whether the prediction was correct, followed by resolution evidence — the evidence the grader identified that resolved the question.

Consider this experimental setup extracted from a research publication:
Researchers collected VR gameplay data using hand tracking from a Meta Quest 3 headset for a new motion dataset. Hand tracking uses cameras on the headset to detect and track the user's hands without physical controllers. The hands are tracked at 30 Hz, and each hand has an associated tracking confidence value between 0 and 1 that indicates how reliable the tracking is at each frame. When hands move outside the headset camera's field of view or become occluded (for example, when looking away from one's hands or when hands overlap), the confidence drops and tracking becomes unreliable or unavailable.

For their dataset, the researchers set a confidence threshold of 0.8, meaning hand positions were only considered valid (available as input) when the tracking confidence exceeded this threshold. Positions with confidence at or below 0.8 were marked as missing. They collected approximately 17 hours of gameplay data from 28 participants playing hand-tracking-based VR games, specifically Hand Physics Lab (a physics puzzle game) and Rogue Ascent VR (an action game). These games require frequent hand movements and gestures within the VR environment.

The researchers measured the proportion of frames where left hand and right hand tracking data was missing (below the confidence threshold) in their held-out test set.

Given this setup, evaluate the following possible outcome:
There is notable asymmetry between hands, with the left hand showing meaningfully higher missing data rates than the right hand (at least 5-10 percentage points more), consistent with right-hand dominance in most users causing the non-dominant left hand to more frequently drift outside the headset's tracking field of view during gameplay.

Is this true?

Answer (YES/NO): NO